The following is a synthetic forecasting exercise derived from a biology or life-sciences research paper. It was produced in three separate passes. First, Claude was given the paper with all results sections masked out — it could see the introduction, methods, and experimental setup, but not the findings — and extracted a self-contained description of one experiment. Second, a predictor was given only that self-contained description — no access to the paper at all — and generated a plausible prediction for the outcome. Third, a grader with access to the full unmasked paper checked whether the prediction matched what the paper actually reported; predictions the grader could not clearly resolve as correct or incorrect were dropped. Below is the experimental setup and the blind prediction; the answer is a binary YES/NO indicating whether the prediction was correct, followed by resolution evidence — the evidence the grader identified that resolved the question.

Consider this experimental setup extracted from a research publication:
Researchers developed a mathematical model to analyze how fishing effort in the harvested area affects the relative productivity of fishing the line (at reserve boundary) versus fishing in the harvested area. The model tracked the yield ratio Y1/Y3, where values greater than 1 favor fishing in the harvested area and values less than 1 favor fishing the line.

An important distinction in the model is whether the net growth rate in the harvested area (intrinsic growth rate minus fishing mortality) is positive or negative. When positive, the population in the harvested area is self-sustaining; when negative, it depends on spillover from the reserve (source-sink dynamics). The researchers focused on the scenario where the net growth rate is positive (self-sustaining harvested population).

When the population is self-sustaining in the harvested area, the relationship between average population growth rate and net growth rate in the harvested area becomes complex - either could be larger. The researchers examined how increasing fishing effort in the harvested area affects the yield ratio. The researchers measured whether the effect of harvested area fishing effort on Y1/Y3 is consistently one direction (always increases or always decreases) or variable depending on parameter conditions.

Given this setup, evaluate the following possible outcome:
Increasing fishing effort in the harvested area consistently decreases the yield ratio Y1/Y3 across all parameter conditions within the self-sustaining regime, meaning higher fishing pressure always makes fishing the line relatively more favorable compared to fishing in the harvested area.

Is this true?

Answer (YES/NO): NO